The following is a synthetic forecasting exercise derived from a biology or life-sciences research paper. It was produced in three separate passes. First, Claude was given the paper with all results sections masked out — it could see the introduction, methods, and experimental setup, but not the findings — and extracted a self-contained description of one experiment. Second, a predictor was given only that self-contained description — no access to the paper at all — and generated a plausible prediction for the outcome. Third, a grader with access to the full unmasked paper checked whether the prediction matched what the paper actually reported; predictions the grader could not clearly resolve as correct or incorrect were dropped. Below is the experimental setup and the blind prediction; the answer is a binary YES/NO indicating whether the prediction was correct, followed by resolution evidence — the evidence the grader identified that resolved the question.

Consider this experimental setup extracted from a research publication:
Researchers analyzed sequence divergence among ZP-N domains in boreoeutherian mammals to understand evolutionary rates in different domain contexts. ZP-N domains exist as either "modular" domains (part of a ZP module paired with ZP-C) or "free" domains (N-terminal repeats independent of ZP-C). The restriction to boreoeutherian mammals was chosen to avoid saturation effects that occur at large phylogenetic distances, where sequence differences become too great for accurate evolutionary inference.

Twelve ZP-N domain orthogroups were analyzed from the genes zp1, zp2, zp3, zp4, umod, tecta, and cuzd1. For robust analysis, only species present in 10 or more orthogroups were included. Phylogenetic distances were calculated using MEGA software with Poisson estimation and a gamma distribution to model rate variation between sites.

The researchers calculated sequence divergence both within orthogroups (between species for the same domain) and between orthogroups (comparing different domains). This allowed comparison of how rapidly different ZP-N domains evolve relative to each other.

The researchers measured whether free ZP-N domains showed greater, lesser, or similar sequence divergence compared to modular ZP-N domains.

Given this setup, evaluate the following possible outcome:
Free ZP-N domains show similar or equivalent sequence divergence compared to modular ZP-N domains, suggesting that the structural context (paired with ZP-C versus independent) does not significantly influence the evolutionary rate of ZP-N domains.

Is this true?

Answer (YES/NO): NO